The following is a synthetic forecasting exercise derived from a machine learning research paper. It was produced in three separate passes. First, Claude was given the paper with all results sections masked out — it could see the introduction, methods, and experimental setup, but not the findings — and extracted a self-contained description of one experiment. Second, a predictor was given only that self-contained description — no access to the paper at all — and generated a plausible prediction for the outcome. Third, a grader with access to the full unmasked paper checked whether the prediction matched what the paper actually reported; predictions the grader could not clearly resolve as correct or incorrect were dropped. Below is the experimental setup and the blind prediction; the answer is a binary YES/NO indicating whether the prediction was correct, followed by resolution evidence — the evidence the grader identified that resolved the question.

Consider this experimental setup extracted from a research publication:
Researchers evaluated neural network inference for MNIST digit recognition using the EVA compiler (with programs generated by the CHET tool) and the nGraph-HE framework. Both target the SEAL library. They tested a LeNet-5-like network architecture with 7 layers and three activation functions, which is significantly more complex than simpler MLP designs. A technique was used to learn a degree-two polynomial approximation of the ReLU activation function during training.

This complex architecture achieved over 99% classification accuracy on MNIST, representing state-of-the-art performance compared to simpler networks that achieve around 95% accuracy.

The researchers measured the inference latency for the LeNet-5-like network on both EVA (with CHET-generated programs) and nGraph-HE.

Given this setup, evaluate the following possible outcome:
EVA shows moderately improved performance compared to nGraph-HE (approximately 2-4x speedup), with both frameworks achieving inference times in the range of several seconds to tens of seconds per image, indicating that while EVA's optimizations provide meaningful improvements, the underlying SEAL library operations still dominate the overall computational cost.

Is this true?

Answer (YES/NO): NO